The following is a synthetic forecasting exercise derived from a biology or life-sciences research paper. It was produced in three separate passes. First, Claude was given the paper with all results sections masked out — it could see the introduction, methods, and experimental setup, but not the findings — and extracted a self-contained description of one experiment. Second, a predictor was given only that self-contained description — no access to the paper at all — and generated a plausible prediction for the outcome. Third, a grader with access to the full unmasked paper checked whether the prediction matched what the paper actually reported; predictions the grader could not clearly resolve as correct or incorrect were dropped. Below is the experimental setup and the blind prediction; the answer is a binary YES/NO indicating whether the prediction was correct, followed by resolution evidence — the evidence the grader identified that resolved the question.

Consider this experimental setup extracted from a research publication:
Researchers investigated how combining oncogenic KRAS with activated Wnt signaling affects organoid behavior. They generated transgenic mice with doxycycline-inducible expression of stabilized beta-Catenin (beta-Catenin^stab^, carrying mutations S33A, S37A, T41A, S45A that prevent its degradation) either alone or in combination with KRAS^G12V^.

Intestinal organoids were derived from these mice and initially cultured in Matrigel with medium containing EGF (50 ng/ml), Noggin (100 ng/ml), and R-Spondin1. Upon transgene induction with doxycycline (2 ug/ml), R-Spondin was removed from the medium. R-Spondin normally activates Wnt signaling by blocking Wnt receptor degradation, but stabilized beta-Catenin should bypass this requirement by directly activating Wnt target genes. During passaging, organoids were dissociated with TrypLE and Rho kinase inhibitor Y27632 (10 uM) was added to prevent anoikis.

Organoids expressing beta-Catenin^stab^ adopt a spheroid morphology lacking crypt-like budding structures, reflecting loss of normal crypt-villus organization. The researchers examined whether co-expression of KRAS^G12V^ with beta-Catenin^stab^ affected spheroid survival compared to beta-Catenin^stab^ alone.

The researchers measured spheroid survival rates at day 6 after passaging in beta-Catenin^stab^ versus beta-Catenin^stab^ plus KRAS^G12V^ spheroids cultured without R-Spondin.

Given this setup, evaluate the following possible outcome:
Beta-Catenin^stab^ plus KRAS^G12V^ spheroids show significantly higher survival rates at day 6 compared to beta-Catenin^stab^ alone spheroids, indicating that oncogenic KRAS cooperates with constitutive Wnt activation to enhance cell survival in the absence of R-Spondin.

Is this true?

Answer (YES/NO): NO